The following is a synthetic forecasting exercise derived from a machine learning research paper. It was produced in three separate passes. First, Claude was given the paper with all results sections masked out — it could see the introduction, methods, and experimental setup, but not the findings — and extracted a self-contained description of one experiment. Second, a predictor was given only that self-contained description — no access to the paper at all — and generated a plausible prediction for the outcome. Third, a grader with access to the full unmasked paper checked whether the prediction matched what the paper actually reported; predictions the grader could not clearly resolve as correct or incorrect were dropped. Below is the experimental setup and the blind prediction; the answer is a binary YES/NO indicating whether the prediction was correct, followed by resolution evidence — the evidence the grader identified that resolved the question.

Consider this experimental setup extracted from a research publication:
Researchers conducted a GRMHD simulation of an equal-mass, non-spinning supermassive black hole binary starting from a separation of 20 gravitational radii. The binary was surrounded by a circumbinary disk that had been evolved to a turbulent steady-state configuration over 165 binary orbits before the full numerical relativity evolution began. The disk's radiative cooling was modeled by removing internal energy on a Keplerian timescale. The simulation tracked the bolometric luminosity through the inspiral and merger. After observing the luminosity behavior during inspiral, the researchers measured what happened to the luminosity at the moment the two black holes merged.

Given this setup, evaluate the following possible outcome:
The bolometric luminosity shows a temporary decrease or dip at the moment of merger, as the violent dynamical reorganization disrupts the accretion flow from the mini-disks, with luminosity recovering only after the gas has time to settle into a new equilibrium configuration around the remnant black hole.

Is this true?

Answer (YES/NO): NO